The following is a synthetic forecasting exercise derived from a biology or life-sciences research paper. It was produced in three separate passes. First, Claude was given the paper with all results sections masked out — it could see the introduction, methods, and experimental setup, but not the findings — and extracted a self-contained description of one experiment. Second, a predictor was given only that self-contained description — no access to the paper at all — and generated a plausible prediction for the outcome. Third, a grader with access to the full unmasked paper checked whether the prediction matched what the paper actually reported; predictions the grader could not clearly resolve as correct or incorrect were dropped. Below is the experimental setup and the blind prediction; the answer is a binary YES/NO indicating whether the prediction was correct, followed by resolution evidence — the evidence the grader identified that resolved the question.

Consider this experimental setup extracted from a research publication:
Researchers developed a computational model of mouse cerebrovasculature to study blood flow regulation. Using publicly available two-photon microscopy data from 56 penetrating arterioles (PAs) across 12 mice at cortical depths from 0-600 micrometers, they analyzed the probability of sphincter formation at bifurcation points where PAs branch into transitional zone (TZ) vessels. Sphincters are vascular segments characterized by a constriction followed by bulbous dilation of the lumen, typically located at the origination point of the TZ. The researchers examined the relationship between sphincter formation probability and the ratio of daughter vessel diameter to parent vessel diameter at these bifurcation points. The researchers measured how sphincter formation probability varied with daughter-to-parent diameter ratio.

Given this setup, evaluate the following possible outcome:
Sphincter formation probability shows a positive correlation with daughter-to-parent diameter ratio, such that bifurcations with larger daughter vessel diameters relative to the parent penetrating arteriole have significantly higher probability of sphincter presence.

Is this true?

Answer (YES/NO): NO